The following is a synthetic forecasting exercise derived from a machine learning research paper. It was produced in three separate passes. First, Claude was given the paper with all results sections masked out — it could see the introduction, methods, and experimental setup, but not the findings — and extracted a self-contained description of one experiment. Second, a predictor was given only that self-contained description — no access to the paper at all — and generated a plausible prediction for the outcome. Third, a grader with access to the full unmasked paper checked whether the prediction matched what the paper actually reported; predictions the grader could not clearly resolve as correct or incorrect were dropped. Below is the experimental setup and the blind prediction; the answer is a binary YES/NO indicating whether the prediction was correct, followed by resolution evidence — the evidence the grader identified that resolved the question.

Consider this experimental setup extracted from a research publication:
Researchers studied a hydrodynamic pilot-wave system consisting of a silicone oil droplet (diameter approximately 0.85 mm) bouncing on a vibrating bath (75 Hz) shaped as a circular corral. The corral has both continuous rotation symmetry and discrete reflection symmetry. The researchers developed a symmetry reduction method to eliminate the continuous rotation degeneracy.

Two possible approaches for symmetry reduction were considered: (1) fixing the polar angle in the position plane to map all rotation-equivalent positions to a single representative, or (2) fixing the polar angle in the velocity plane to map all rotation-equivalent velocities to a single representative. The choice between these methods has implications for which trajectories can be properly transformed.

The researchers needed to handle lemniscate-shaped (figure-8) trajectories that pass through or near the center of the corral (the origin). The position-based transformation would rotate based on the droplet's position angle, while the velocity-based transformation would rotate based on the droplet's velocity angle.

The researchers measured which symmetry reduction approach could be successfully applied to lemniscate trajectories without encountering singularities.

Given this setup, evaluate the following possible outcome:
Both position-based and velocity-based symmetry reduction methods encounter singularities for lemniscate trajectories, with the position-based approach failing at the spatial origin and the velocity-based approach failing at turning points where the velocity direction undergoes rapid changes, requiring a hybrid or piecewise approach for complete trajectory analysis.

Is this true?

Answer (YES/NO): NO